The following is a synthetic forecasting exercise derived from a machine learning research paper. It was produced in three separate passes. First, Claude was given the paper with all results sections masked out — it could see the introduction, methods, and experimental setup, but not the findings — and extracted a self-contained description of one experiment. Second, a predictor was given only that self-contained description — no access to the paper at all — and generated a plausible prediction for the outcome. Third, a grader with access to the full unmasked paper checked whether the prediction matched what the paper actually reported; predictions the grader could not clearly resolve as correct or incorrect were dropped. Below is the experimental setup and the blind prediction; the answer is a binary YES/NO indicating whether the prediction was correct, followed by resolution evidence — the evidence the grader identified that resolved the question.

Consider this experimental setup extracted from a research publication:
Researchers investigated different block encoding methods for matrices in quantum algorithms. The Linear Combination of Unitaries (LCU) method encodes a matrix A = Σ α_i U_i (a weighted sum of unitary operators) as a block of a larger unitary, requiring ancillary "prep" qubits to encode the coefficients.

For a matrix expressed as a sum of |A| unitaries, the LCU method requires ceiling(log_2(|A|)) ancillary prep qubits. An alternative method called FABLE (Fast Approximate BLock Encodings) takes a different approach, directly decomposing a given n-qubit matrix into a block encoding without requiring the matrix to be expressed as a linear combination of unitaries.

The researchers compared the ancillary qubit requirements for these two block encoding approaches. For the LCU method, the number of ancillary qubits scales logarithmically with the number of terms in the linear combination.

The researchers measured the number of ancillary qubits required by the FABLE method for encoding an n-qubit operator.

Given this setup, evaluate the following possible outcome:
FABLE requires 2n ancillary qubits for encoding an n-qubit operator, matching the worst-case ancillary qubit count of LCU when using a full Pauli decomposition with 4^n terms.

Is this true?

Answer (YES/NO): NO